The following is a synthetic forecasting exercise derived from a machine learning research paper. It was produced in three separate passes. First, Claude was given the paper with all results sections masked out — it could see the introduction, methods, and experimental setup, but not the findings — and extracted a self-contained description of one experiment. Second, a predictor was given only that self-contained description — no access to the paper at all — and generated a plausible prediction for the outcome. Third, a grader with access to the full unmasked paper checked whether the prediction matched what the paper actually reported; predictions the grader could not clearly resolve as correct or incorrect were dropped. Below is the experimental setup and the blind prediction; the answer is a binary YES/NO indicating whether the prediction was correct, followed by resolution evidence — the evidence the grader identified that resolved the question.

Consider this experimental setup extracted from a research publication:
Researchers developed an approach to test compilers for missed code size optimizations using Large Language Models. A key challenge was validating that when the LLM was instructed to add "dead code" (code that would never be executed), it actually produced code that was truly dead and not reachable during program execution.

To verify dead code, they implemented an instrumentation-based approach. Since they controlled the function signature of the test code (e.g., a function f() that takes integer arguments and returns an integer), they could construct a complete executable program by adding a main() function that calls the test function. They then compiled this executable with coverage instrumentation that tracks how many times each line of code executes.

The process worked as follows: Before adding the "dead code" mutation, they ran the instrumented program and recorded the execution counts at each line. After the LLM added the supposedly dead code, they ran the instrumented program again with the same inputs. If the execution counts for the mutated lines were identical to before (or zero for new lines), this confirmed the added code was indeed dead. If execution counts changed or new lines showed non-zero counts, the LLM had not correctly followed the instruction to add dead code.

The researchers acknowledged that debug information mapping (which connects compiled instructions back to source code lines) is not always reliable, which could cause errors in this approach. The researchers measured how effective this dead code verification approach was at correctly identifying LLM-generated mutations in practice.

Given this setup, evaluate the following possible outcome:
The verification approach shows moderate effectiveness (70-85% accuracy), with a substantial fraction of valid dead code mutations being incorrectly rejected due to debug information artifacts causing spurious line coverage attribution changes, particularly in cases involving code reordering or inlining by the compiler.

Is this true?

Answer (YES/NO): NO